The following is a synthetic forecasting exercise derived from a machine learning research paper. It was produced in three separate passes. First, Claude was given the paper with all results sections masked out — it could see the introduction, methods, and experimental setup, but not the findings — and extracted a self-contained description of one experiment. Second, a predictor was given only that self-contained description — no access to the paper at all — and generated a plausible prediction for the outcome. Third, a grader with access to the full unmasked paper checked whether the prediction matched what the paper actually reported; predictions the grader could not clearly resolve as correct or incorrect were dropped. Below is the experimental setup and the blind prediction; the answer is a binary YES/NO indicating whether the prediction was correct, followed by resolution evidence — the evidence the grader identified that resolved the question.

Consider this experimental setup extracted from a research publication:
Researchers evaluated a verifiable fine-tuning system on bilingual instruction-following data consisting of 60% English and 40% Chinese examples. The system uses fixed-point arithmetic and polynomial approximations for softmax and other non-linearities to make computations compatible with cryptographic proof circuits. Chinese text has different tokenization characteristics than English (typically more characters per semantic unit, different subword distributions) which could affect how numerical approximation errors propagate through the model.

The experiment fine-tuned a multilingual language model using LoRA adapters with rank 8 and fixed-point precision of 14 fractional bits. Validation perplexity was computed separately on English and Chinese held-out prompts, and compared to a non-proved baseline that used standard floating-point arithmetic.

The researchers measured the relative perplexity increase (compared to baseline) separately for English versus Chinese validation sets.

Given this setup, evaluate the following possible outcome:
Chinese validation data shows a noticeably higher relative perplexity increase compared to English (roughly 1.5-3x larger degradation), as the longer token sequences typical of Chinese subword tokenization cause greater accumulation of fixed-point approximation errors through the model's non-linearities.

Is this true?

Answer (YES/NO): NO